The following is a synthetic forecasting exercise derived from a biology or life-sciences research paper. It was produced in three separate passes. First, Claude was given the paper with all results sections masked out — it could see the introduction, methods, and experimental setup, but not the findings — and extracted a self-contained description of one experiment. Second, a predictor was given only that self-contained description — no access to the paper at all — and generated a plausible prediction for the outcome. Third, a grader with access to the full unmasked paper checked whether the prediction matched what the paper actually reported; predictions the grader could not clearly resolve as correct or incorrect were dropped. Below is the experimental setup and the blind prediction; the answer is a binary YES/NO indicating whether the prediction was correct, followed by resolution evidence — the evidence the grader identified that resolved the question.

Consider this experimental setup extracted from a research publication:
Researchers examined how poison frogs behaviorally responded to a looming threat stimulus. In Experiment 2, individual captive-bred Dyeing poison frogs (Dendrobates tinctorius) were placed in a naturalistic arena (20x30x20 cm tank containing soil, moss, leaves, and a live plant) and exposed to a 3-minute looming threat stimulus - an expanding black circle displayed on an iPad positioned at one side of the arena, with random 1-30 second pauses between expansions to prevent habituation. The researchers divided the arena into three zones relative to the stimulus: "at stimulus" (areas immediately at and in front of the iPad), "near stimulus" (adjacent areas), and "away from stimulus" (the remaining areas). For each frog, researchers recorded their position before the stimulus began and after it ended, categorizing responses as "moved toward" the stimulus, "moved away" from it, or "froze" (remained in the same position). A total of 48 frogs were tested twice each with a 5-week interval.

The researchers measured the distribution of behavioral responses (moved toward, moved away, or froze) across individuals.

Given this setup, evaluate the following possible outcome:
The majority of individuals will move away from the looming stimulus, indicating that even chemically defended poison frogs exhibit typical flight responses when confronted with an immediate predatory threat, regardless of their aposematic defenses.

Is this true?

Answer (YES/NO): NO